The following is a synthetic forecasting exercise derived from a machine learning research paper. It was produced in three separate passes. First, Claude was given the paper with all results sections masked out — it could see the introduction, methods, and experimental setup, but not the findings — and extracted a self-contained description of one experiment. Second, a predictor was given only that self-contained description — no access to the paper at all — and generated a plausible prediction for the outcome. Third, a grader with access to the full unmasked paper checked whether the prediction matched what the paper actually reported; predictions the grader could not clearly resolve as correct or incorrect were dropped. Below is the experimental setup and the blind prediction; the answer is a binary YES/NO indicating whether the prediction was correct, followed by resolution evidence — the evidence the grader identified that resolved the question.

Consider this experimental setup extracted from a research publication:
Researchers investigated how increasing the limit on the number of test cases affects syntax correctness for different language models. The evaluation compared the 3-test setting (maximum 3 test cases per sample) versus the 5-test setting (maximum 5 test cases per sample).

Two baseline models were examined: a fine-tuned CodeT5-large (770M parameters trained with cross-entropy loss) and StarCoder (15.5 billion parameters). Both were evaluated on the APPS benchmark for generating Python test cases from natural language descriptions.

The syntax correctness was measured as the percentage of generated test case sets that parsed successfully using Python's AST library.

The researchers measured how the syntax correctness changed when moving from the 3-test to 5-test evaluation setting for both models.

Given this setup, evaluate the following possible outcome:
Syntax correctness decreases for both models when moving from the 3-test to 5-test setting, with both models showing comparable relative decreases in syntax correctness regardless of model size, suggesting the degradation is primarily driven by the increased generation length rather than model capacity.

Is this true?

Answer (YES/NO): NO